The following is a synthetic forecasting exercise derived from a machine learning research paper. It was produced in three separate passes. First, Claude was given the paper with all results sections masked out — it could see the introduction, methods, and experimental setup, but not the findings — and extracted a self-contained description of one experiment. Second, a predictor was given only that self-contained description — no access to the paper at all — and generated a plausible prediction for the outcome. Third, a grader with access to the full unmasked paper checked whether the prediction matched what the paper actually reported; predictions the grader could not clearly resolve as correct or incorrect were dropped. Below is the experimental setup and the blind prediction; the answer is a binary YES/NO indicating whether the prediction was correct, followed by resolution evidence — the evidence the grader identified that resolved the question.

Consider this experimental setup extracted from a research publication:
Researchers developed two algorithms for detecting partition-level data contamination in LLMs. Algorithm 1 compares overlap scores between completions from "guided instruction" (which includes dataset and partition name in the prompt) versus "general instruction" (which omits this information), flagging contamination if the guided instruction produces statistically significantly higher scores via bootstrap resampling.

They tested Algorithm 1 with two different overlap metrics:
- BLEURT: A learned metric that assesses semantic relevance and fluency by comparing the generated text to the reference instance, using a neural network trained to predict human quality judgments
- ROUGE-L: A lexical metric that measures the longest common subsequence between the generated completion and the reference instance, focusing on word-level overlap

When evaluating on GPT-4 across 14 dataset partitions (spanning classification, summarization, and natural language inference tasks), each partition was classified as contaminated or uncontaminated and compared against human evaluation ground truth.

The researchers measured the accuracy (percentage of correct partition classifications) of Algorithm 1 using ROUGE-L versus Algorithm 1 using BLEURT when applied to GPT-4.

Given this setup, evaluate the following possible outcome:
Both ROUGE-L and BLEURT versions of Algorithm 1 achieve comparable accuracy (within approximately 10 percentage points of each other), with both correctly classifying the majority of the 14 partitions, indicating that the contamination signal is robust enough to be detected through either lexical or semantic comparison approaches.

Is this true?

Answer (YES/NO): NO